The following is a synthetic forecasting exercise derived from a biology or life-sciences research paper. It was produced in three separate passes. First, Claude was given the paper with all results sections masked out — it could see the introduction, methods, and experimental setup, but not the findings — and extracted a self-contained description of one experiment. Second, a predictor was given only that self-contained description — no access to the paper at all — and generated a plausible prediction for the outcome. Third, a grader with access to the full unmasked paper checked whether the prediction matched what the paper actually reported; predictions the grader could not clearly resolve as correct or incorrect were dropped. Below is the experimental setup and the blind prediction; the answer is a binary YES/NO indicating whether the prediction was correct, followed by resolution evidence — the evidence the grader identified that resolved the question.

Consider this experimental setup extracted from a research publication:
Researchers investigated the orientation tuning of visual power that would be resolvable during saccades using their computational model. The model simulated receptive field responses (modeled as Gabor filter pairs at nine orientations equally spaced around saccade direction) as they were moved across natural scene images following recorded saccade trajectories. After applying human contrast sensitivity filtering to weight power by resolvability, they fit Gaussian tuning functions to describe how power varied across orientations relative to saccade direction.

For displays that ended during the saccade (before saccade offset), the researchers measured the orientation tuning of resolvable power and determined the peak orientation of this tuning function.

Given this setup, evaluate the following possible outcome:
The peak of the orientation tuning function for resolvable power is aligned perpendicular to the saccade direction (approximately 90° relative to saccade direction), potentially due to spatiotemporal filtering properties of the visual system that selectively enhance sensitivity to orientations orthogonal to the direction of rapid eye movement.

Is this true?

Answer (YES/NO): NO